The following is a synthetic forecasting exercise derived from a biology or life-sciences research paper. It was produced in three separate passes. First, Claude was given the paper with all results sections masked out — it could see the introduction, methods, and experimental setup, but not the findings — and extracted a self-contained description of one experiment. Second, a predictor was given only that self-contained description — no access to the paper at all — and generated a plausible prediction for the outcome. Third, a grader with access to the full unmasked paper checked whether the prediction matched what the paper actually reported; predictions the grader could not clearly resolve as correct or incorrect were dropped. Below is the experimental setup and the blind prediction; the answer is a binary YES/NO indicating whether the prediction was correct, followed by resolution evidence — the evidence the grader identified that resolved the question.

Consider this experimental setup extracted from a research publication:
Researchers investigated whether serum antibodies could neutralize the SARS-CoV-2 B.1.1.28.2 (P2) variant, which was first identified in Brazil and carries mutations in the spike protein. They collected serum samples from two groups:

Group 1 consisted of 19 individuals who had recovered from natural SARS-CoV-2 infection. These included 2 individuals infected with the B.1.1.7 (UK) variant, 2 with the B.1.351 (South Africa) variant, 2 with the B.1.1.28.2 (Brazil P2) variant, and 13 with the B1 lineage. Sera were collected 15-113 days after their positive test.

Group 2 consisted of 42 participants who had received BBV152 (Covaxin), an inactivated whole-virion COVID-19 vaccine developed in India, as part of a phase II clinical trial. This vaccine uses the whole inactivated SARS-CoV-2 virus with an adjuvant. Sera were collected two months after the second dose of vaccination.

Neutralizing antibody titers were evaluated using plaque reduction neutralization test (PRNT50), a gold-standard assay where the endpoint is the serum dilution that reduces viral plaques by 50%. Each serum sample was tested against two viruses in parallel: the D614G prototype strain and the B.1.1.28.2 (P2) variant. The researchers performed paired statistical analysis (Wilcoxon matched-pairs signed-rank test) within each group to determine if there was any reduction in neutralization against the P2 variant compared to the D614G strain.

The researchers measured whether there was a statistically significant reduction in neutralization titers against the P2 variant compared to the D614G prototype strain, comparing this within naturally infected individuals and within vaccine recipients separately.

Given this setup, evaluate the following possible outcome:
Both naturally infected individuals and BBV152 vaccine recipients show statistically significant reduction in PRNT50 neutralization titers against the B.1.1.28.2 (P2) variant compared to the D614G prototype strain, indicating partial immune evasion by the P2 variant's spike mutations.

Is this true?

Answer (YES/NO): NO